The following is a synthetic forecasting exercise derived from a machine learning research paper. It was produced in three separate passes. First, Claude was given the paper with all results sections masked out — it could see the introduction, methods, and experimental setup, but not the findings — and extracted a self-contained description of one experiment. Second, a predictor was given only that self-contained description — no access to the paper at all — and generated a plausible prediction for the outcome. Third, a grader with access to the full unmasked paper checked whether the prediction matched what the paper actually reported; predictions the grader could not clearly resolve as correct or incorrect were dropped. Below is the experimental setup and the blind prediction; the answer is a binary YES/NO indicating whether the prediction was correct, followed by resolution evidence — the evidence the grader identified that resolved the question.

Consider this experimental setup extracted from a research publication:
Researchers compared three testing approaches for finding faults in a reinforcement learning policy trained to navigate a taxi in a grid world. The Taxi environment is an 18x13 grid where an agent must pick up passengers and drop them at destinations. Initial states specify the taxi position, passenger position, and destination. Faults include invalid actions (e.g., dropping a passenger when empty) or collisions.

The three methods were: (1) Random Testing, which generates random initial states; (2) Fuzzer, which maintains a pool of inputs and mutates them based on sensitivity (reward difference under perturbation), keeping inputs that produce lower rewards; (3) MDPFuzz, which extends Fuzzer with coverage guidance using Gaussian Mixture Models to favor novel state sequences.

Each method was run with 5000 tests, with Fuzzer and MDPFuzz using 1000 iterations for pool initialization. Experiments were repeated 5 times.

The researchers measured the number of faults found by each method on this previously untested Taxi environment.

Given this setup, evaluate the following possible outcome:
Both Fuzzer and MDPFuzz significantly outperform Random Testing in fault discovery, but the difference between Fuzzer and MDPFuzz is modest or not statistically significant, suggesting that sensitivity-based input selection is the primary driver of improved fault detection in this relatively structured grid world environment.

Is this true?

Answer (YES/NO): YES